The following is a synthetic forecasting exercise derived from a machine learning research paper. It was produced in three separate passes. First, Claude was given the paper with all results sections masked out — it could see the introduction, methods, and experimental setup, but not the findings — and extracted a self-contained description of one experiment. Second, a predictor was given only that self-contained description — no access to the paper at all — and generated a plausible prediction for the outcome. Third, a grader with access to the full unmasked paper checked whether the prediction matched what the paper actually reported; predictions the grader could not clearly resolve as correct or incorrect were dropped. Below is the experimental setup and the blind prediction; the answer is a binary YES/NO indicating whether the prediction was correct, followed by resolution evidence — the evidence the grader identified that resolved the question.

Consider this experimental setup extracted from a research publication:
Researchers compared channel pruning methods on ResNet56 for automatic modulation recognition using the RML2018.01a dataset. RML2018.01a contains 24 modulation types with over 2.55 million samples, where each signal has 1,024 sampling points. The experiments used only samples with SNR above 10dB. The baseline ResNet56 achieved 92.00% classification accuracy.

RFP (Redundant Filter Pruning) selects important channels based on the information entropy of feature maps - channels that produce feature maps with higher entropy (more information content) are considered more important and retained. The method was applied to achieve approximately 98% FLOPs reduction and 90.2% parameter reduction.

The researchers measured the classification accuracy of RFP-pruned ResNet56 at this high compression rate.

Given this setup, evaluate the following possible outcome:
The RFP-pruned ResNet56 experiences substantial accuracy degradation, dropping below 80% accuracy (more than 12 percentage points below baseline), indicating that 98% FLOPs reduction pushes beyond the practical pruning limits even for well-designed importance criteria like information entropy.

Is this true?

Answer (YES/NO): YES